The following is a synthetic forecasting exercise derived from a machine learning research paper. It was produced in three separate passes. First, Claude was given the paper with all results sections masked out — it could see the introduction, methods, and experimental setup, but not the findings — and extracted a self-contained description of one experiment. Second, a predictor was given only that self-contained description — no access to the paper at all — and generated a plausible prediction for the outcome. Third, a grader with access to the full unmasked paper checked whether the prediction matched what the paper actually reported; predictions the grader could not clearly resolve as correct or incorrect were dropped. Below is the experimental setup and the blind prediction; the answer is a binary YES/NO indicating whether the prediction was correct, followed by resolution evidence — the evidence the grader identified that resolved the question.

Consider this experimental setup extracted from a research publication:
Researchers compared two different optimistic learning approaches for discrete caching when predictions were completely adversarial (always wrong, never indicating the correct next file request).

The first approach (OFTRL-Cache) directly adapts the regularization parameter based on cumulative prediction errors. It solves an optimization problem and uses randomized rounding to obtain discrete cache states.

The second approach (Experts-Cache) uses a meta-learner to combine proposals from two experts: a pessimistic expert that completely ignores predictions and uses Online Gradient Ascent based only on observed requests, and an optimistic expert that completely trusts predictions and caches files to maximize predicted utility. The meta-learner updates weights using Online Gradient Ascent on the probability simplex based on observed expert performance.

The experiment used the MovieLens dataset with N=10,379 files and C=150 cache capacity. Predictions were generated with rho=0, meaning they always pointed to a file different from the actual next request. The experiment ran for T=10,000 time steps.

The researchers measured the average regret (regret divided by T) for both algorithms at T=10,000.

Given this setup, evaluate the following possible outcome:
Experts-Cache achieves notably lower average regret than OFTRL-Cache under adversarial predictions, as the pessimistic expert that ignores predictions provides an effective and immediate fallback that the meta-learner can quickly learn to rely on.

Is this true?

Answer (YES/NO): NO